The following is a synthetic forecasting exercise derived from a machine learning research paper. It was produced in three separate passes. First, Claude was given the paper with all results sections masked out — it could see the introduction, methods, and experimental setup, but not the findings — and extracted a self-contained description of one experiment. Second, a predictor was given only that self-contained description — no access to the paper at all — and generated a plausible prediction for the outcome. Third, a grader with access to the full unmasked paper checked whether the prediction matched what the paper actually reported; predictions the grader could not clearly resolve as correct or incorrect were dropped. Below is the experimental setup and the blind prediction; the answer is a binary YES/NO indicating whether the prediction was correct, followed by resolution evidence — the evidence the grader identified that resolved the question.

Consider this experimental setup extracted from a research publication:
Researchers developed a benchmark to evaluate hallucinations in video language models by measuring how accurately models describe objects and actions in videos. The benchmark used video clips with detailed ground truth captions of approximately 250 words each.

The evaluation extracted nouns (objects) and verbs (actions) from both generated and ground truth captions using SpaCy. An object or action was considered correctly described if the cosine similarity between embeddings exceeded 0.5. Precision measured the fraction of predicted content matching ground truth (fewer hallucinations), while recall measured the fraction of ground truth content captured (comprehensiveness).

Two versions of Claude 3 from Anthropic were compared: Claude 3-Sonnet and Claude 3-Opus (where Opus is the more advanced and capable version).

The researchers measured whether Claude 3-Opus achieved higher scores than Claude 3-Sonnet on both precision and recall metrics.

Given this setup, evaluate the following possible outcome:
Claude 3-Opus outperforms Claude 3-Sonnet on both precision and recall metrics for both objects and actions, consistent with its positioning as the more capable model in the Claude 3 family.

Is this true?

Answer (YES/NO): YES